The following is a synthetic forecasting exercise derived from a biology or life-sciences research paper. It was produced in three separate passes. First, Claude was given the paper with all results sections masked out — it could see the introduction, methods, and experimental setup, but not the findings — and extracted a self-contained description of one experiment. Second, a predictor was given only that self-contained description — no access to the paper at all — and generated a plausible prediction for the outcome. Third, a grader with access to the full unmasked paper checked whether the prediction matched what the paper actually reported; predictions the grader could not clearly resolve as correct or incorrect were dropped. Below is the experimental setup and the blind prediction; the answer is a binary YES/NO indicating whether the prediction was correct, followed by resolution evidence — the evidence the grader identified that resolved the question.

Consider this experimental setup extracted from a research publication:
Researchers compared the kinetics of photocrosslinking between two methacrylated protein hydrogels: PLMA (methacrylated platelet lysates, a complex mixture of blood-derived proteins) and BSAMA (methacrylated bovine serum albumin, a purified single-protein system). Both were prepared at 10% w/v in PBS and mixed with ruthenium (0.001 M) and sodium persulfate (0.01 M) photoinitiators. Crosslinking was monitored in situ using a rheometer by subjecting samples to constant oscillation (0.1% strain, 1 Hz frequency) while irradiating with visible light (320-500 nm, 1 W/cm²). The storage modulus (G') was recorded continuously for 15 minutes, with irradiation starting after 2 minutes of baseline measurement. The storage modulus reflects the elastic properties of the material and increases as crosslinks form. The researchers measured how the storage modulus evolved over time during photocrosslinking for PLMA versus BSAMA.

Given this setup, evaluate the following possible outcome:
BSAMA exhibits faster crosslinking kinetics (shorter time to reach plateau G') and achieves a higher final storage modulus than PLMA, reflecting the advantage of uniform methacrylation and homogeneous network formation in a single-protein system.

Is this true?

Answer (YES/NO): NO